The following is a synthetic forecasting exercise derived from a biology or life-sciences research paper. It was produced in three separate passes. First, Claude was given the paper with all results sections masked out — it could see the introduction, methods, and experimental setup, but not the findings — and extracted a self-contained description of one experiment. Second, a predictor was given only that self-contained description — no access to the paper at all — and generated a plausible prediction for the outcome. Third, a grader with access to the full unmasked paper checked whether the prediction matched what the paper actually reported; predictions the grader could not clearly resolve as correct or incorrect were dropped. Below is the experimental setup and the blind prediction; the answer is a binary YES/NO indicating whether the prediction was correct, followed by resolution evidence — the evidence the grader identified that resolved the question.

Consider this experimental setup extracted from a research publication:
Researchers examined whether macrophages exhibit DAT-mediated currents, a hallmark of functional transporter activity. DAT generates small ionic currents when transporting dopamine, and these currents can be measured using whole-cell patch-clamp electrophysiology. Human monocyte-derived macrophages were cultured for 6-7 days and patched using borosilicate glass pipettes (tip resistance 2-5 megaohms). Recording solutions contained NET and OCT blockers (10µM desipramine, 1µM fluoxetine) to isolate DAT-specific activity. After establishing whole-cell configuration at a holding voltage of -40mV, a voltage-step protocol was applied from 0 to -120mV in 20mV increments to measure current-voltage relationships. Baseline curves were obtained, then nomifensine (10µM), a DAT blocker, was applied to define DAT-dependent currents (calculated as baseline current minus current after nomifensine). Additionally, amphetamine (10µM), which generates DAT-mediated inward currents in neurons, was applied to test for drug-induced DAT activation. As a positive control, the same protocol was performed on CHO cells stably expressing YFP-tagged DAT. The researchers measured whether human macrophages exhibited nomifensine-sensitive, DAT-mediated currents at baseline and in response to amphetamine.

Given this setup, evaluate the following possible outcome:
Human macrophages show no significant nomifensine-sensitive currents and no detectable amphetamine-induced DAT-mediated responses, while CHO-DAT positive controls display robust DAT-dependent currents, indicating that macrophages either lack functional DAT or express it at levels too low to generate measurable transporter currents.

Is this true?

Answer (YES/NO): NO